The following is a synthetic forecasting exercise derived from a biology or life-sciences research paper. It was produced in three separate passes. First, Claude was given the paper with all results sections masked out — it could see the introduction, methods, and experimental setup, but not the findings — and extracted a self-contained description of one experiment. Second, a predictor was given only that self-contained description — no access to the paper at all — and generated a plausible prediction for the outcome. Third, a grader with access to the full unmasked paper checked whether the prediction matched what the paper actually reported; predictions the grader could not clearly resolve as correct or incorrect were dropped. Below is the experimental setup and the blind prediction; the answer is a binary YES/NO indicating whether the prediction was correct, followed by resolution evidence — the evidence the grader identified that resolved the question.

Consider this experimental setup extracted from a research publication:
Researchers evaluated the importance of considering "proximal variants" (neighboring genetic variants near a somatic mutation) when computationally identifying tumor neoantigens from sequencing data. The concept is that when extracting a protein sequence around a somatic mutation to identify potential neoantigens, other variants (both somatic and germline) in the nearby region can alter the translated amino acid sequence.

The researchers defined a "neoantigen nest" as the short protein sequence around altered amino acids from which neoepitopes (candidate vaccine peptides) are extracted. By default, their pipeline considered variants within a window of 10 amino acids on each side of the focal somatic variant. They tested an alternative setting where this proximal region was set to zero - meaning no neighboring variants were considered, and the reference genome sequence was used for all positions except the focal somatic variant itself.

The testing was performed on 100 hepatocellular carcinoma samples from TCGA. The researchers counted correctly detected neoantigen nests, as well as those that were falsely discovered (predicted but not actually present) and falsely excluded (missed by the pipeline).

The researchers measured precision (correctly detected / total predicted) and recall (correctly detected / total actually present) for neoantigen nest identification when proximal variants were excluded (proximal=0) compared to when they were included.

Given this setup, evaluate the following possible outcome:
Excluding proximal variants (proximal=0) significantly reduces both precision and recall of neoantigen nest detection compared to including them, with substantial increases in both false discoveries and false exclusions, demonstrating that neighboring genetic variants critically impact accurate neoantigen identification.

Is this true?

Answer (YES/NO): YES